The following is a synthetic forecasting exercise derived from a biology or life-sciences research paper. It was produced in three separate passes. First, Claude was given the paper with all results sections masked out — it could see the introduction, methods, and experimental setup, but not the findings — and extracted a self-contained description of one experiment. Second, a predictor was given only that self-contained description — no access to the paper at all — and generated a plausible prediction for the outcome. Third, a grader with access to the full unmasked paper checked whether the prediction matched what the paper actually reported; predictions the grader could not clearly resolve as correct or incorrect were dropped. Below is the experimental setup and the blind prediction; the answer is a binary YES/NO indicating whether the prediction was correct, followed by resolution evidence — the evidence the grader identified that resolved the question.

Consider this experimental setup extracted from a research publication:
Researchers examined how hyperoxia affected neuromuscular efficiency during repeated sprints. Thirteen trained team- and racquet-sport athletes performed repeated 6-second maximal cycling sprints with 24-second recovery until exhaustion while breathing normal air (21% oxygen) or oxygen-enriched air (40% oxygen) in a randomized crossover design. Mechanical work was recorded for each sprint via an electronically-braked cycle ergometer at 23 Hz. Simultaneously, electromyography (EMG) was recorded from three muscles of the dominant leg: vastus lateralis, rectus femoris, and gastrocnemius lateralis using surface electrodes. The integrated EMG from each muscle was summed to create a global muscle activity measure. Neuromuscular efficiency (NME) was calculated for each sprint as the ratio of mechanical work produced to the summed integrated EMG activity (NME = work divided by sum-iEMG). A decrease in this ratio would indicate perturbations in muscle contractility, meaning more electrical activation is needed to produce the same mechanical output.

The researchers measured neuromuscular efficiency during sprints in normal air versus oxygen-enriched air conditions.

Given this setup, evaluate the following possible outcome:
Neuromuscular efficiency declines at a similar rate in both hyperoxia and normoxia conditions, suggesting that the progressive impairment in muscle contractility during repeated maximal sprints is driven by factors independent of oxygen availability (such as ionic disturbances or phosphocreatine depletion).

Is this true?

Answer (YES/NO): NO